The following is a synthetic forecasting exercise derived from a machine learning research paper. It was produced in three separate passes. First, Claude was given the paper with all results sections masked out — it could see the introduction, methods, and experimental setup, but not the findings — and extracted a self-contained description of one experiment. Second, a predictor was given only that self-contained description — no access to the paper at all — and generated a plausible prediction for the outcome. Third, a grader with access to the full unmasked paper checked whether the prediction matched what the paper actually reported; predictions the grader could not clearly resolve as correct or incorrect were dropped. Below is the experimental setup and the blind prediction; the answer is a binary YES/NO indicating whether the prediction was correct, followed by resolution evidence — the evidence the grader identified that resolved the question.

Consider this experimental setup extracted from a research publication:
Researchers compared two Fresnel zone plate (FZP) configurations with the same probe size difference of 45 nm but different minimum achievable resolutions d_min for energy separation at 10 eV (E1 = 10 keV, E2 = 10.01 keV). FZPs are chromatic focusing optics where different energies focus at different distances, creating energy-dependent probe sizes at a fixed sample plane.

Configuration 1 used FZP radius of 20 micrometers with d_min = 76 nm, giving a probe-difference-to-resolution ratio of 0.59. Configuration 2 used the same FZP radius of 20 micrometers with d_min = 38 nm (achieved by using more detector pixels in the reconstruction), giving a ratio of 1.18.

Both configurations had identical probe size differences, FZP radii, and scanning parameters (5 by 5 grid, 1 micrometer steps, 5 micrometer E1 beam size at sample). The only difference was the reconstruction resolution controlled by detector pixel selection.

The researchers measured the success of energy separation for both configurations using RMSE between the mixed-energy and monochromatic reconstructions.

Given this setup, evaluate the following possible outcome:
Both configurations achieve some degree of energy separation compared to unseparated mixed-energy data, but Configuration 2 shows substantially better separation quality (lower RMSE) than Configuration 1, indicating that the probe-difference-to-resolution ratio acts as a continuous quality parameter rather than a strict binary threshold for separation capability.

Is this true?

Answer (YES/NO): NO